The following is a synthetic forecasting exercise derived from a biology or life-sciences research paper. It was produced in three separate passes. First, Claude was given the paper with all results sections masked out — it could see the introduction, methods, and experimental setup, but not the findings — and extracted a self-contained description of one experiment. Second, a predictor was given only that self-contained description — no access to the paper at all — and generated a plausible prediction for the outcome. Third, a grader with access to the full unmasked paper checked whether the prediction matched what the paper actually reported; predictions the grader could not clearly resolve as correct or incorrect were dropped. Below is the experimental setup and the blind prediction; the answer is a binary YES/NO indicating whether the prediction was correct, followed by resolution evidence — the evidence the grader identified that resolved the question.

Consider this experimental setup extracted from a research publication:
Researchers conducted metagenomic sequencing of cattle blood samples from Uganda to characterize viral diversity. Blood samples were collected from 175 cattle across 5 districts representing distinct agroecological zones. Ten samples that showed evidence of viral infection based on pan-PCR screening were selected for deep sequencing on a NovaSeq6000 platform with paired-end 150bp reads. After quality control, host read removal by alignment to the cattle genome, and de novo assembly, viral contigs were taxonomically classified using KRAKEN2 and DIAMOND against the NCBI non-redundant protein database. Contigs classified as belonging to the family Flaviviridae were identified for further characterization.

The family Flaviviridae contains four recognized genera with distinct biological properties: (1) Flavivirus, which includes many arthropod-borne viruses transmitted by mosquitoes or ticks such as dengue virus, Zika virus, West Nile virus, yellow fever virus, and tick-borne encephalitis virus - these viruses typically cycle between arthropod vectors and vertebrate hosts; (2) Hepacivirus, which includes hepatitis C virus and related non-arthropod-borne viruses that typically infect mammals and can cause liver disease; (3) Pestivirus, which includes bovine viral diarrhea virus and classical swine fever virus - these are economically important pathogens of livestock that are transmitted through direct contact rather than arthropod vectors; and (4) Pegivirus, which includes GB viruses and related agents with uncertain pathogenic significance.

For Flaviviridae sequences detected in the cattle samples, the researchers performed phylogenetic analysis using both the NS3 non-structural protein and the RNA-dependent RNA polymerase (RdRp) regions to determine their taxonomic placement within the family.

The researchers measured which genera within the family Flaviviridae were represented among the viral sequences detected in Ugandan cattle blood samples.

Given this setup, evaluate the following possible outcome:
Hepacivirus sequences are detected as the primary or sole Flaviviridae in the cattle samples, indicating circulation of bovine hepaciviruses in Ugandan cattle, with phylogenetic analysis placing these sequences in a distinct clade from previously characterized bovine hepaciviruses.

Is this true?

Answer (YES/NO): NO